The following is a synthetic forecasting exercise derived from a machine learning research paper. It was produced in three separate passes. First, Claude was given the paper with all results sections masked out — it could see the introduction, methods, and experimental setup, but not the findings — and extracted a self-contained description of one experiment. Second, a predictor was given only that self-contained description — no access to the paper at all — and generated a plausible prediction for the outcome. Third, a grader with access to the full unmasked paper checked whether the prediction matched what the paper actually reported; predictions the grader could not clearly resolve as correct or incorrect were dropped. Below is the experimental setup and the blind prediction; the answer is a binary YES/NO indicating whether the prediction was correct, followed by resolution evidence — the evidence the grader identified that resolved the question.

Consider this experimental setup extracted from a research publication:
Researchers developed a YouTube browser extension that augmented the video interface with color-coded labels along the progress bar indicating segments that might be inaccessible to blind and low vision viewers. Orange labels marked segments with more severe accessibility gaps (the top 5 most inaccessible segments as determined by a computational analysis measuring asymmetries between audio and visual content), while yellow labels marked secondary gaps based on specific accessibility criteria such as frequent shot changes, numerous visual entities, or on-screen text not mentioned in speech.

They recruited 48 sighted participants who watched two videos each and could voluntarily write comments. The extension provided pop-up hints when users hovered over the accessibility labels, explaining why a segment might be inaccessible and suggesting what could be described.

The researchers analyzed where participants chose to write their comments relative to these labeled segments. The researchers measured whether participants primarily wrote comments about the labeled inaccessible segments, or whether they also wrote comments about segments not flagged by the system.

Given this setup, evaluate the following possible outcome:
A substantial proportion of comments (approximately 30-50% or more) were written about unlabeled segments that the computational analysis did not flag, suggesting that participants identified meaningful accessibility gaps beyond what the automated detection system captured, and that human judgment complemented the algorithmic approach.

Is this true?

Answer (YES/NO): NO